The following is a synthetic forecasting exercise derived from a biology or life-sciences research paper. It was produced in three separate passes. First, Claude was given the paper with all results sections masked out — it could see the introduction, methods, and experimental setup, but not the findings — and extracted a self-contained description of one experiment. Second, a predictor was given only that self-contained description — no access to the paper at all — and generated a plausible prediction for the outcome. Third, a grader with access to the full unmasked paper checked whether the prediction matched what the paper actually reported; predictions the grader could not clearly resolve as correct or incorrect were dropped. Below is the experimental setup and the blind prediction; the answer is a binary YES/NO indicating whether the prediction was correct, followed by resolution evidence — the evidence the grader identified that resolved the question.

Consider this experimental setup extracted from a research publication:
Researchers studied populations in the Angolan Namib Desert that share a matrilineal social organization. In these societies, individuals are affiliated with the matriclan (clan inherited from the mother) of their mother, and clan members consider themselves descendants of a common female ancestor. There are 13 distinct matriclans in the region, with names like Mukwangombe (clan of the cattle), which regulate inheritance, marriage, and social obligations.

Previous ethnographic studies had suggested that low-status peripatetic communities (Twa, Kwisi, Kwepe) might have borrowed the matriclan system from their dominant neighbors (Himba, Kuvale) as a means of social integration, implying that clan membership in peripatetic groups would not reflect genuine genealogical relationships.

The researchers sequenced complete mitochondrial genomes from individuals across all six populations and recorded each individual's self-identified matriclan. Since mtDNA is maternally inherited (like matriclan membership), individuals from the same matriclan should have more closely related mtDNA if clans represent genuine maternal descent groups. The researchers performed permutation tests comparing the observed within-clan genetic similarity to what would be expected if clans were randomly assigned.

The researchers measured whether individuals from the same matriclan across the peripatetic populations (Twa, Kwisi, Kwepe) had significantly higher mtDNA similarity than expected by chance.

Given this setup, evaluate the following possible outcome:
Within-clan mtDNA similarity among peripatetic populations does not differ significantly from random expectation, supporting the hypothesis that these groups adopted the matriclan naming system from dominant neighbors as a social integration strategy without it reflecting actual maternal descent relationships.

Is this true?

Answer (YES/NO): NO